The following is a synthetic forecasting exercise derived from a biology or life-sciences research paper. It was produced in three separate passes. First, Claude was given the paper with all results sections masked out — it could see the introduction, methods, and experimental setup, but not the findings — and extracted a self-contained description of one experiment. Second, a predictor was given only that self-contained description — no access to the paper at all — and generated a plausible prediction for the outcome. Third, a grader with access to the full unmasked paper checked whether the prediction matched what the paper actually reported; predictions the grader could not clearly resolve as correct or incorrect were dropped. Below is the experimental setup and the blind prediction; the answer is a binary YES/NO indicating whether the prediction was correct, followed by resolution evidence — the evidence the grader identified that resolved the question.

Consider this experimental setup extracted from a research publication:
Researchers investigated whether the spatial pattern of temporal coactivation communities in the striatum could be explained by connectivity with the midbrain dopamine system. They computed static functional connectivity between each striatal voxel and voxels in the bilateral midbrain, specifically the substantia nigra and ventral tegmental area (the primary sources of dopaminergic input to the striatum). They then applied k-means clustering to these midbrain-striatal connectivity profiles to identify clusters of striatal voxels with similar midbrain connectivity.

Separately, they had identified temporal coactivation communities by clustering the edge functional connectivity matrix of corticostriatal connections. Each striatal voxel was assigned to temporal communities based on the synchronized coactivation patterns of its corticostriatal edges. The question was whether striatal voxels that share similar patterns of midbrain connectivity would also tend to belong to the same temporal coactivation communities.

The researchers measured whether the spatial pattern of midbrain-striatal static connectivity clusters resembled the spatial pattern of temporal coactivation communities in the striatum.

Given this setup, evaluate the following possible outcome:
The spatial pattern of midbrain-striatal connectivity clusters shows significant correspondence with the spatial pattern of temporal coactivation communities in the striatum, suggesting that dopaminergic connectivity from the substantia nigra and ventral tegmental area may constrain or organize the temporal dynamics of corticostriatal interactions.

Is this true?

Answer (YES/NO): NO